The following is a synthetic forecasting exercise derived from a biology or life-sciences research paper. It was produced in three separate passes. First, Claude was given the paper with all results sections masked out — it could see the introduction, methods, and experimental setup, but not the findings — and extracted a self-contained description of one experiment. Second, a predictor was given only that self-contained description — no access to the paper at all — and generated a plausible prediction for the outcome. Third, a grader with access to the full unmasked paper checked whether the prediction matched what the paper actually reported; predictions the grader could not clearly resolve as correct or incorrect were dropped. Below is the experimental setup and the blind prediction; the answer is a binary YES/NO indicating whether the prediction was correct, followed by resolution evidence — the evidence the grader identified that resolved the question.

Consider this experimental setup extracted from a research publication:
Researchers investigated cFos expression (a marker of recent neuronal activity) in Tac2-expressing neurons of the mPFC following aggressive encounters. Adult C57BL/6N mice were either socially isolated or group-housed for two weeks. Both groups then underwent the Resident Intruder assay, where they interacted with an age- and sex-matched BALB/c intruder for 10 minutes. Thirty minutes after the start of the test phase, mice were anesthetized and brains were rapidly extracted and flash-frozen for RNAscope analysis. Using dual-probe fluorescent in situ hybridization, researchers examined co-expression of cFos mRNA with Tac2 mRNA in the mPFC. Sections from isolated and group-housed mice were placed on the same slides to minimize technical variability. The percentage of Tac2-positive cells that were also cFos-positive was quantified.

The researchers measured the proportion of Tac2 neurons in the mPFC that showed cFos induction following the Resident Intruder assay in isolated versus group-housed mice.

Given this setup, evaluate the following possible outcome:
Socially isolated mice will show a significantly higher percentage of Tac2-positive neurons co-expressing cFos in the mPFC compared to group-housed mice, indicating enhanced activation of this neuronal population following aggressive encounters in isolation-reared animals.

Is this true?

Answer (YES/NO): YES